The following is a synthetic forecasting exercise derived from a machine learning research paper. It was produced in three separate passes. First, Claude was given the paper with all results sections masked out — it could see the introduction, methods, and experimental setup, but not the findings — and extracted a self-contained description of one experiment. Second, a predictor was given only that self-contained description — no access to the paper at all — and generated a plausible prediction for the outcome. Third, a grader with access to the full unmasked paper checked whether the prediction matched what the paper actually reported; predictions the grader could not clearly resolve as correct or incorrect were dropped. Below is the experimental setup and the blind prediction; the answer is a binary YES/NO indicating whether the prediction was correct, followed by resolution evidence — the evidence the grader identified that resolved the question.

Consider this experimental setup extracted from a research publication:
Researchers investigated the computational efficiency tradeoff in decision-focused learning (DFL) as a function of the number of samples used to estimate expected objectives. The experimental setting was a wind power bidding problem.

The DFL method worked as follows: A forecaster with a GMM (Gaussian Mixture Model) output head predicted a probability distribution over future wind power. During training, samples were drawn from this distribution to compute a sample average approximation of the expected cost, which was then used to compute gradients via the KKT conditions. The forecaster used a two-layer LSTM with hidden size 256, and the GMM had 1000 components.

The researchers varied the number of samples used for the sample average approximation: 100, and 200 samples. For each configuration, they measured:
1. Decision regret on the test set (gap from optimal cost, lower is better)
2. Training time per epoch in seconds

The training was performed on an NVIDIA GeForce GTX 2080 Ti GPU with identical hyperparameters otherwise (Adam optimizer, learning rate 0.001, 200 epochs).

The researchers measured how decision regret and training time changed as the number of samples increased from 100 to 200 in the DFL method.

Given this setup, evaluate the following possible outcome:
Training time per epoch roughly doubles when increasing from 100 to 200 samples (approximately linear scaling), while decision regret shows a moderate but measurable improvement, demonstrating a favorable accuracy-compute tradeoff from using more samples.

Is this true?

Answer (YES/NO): NO